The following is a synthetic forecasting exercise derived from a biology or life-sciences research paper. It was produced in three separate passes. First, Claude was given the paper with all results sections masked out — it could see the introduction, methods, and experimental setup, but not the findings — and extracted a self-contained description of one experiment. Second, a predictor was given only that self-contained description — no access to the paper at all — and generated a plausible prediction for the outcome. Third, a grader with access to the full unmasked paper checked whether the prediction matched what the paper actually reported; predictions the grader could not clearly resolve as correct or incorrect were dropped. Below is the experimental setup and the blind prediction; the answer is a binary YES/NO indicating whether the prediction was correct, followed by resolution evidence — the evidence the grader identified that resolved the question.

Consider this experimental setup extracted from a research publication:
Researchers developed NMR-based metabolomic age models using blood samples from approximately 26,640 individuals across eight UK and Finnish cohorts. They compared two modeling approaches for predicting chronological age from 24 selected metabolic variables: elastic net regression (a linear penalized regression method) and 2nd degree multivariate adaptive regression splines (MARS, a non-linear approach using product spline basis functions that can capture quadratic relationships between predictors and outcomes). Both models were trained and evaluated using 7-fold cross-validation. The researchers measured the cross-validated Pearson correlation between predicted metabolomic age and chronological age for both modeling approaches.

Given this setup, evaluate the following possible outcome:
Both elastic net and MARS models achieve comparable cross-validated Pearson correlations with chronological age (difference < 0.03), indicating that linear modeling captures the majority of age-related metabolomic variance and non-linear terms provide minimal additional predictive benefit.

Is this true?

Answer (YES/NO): NO